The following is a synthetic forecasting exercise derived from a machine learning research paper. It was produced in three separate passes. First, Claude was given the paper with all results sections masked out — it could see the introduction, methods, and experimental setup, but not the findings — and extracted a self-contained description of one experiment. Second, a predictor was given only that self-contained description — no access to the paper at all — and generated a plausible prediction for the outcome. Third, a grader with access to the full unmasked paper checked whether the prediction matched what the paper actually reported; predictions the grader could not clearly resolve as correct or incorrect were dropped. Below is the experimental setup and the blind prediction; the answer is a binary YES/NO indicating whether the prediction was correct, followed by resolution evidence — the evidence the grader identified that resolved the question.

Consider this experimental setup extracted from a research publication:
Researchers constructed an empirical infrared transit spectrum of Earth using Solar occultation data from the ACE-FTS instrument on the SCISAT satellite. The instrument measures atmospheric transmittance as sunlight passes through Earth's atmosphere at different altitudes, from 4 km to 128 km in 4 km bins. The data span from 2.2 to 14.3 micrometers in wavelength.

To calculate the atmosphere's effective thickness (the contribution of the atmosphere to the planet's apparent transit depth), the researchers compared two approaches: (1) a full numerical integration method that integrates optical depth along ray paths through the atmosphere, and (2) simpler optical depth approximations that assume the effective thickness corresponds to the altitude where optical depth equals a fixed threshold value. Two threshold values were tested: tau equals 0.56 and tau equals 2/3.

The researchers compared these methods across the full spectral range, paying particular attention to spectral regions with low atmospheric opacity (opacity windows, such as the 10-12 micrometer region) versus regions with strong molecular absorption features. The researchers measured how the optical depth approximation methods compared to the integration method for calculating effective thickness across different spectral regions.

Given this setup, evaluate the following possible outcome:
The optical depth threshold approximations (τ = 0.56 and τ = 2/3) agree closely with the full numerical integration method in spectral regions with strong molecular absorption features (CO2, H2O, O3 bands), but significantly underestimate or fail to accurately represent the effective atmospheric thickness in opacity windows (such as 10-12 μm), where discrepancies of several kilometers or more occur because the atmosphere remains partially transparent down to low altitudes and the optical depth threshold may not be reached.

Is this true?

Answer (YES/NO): YES